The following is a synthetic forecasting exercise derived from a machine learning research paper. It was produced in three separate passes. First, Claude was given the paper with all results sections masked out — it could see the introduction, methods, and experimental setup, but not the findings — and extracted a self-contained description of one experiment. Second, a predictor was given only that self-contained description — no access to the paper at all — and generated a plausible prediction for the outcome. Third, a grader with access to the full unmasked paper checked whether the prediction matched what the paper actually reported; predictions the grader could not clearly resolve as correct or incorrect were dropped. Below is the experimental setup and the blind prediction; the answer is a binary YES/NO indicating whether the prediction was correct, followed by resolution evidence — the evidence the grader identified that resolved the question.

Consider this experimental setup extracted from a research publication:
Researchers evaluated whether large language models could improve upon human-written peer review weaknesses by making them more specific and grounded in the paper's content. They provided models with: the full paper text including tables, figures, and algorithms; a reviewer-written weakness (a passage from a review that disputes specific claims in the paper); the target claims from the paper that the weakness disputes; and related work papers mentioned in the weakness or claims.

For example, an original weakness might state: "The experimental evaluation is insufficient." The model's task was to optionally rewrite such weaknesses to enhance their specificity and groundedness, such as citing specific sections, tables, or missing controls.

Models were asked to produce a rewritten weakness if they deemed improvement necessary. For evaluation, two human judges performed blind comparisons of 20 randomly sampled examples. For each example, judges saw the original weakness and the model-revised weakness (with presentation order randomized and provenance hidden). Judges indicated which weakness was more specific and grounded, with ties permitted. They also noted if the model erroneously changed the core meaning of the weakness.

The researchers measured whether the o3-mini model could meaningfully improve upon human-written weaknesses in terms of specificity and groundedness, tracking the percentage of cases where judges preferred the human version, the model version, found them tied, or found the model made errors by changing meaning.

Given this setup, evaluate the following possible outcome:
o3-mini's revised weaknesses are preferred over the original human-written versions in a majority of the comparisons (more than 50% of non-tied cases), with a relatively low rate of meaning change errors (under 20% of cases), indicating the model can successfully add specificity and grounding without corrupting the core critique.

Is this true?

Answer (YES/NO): YES